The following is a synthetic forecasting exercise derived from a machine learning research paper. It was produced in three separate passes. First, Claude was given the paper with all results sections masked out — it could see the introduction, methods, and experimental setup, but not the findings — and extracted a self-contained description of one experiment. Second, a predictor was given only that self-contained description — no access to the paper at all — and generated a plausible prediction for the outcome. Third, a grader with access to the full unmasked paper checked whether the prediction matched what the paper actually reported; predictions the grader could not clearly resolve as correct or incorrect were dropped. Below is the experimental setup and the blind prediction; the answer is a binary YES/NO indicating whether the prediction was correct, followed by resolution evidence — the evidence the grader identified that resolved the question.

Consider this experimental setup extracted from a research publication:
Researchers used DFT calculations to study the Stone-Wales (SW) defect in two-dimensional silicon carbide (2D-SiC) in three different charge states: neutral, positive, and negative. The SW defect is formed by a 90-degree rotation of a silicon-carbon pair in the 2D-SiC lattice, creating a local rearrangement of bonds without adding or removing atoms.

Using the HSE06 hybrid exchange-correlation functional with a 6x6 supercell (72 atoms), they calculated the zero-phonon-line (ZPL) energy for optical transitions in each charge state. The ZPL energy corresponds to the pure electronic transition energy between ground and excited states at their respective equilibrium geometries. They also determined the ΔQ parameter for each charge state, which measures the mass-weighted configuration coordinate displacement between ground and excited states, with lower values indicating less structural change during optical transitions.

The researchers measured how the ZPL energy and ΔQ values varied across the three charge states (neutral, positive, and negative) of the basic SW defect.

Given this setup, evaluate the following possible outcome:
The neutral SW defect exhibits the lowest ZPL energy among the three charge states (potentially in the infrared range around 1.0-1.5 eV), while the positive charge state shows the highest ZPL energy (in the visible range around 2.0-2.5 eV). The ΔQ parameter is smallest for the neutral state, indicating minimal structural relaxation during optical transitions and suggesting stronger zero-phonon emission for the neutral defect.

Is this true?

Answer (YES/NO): NO